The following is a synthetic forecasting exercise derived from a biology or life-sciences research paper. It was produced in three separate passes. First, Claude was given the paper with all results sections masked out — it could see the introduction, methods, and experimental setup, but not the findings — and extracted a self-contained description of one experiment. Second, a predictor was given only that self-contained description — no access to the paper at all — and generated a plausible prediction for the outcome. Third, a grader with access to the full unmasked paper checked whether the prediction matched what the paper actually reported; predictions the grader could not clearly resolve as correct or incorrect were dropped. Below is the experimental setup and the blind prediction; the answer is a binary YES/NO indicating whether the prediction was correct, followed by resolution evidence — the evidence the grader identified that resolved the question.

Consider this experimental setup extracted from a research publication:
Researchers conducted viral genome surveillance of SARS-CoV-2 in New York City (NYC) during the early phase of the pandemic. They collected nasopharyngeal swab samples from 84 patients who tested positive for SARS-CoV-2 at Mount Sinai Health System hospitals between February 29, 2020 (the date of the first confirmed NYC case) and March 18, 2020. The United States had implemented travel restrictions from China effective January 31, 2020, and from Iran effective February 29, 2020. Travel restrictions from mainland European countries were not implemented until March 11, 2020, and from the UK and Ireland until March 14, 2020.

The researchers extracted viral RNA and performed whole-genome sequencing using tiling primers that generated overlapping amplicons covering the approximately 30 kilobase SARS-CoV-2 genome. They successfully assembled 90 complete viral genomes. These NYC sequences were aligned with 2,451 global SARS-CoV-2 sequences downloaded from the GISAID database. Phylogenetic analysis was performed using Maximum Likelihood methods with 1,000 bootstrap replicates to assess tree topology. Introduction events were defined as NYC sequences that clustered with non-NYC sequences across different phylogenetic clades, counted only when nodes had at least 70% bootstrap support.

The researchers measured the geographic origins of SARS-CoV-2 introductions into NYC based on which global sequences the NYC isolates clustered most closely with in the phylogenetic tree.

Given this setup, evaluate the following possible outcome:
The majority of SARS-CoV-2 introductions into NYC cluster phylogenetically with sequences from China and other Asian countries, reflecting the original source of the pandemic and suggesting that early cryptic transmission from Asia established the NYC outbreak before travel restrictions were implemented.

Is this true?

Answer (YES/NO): NO